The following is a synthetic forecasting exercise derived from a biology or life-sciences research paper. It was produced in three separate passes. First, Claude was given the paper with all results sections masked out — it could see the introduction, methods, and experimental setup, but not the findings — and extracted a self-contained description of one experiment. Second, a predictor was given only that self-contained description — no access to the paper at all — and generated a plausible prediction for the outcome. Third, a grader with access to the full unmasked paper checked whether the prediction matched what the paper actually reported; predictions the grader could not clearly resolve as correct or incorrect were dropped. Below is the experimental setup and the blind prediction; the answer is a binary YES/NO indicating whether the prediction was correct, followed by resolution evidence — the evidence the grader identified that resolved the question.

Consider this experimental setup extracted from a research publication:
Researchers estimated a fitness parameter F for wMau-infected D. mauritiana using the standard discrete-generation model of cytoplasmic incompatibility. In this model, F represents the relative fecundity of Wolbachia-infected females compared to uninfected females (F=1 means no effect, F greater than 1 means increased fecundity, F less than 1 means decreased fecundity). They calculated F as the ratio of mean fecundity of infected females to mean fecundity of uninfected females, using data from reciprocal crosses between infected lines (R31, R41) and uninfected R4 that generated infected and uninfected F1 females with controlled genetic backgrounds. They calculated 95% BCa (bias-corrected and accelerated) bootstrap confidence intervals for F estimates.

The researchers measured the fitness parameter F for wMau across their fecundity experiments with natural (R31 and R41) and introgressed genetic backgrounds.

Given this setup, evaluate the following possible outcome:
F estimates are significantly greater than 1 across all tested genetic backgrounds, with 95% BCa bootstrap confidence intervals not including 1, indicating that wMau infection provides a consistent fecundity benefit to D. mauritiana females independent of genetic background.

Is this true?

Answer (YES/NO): NO